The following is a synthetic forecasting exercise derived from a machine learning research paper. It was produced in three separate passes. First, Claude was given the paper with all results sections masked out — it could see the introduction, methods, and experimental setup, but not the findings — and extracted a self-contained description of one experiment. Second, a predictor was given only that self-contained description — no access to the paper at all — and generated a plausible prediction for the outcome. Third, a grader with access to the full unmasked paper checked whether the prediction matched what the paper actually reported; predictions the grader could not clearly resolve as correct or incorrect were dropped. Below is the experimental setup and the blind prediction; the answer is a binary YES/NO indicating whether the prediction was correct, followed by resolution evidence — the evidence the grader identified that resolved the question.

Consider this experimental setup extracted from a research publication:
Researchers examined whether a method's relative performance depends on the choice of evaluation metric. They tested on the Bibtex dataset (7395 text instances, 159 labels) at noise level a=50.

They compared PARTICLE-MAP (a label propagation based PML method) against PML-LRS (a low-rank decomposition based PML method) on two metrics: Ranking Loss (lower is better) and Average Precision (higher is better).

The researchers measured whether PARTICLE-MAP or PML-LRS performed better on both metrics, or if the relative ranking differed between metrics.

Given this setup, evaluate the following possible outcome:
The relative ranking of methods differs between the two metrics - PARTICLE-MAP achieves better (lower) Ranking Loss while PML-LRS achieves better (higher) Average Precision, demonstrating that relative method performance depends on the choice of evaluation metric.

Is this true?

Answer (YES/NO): NO